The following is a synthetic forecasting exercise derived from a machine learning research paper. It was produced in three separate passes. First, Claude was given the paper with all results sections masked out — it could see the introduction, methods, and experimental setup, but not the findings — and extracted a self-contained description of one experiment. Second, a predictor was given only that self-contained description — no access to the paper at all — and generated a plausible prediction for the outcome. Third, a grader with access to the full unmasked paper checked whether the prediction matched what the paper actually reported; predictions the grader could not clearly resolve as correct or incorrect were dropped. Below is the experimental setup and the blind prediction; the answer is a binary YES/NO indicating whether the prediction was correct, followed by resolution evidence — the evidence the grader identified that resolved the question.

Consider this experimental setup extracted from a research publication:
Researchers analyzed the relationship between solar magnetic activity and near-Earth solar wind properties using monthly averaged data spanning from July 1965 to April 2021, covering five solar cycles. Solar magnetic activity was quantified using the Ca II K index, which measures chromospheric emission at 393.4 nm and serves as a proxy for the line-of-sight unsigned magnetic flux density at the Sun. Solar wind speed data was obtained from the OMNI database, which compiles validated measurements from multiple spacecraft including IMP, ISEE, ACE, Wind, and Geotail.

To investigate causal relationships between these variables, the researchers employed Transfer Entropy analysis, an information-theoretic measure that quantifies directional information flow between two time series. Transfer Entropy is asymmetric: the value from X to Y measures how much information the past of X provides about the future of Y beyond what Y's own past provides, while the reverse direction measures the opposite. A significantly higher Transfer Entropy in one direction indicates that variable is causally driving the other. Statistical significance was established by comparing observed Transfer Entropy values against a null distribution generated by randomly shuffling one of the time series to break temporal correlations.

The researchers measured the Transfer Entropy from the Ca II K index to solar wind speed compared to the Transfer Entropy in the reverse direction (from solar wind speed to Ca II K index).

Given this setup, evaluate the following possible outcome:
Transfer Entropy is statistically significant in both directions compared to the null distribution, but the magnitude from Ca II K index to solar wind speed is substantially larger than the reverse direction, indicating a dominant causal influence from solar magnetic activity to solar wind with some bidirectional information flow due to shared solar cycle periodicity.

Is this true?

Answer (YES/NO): NO